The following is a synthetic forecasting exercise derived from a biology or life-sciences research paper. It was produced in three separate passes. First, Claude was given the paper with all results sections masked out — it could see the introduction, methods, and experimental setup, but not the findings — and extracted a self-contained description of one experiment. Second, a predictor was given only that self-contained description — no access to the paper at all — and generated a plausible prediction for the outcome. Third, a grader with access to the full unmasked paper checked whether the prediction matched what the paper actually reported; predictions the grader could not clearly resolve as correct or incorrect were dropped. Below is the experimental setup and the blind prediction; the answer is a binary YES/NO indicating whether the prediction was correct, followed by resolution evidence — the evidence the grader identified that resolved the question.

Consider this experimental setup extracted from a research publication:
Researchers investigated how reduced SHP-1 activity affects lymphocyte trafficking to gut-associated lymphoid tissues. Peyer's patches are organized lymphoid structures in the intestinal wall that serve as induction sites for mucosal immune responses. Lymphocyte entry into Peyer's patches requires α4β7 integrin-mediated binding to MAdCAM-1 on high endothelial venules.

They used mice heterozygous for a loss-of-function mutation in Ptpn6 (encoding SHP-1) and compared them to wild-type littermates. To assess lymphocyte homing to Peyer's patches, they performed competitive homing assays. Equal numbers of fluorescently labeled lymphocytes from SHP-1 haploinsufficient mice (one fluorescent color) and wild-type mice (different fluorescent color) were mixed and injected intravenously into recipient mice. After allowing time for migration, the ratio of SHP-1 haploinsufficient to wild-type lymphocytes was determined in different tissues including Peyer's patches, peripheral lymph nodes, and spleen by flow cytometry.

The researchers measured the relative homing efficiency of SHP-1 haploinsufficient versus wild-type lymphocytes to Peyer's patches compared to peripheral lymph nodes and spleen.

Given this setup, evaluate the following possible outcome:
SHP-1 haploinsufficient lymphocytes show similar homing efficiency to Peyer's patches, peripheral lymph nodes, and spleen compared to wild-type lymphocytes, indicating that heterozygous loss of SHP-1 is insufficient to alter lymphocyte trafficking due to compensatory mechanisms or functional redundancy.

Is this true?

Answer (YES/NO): NO